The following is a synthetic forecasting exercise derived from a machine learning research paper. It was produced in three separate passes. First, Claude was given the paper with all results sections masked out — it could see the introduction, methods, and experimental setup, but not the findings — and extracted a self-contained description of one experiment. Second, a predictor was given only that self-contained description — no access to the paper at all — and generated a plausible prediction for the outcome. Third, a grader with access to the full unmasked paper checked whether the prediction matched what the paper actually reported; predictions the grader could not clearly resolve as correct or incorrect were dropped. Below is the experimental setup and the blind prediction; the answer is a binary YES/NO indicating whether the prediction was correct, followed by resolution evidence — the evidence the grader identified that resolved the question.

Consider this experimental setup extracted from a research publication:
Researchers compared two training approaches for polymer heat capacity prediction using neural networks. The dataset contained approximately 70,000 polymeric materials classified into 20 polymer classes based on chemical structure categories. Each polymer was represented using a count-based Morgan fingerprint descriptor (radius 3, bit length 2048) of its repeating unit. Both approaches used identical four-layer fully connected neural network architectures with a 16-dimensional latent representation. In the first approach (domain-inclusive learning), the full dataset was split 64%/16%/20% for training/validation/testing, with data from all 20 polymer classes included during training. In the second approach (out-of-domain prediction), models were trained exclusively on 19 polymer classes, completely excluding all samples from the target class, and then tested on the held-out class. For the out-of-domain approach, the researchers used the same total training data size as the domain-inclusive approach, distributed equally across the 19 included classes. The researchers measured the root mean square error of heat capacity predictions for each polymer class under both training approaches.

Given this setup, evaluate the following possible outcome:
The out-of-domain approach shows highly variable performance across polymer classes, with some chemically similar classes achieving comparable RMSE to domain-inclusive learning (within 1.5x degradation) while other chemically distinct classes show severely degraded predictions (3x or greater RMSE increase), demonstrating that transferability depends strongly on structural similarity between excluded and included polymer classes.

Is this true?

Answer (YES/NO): NO